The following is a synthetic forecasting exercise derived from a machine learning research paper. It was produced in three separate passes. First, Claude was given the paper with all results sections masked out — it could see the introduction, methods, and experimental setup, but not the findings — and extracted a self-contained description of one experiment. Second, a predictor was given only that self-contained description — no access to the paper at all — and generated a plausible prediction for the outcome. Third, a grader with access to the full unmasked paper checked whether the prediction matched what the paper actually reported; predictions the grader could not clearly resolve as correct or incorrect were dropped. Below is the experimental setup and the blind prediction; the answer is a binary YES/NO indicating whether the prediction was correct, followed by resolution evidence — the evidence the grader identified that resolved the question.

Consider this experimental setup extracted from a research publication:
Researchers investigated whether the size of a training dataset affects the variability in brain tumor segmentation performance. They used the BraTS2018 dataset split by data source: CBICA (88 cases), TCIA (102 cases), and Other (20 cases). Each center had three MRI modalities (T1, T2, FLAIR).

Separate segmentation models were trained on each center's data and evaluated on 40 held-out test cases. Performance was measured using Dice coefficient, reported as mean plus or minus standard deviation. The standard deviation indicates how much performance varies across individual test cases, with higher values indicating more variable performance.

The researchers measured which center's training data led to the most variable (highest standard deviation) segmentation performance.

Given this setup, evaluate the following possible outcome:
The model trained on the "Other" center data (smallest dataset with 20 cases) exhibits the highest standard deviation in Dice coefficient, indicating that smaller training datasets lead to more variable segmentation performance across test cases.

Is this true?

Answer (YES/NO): NO